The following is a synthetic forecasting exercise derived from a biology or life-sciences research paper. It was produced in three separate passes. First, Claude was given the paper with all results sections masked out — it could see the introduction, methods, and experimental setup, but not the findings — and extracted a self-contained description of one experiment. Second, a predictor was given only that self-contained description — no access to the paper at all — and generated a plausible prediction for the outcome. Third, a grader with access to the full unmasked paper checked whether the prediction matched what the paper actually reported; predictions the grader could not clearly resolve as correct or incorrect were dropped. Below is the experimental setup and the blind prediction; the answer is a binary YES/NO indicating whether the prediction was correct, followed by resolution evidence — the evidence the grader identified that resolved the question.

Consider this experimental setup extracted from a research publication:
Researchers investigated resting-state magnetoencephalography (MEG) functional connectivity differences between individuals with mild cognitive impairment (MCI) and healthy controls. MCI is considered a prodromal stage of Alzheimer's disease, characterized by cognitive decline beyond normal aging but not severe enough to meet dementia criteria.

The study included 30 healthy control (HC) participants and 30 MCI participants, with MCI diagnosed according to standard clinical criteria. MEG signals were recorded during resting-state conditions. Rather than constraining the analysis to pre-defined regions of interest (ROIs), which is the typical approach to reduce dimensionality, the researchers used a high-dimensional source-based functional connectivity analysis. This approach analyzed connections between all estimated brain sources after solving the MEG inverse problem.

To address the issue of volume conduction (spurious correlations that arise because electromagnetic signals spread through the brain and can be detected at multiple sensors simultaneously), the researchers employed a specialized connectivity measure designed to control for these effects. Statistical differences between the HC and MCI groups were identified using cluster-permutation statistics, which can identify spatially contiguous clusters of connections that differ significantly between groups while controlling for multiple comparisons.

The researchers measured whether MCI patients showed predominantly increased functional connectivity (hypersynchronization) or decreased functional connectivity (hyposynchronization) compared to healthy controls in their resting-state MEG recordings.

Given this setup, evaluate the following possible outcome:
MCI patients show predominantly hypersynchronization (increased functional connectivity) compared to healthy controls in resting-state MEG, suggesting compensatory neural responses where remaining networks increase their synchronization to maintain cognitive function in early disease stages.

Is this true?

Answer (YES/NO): YES